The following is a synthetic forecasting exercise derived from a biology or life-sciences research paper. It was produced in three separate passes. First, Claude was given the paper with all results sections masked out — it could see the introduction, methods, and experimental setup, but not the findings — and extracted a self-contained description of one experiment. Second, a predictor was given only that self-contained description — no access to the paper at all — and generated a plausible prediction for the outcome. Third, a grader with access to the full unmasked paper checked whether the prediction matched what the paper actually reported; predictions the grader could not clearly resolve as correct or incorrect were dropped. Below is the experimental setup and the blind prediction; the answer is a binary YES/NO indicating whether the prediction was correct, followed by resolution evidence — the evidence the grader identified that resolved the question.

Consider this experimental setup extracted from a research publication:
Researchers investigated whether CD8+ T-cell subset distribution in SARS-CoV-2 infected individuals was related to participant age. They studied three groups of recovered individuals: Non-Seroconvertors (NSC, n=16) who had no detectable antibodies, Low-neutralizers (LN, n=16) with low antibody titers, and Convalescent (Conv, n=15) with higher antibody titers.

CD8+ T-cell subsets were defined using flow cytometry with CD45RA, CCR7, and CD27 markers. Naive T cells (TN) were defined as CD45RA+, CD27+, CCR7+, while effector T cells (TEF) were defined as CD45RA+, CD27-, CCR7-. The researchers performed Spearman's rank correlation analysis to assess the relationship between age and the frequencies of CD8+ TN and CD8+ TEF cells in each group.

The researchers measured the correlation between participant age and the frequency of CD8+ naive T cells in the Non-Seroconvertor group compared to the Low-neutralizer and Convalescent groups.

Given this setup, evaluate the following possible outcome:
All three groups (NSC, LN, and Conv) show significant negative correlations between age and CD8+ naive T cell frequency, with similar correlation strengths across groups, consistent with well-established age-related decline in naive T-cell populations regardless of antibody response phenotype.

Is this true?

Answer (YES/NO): NO